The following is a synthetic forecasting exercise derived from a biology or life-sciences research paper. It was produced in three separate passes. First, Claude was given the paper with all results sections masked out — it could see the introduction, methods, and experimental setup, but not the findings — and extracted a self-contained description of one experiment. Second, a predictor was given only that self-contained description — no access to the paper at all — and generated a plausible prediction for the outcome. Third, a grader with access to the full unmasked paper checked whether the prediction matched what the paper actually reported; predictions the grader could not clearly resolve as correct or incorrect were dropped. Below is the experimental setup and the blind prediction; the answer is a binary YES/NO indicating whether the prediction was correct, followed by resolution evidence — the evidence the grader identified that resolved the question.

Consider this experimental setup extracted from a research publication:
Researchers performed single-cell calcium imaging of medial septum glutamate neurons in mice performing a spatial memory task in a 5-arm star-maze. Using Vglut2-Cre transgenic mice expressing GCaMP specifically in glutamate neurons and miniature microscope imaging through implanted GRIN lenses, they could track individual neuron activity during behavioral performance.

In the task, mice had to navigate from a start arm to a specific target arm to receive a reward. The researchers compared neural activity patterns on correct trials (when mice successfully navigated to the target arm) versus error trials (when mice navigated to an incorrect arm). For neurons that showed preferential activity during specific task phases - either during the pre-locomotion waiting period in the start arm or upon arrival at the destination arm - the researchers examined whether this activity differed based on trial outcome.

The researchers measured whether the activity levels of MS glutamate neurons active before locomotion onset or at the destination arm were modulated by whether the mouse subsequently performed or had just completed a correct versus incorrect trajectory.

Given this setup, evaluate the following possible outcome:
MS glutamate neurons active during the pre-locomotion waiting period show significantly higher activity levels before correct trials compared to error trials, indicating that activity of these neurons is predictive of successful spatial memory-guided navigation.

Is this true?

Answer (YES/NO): YES